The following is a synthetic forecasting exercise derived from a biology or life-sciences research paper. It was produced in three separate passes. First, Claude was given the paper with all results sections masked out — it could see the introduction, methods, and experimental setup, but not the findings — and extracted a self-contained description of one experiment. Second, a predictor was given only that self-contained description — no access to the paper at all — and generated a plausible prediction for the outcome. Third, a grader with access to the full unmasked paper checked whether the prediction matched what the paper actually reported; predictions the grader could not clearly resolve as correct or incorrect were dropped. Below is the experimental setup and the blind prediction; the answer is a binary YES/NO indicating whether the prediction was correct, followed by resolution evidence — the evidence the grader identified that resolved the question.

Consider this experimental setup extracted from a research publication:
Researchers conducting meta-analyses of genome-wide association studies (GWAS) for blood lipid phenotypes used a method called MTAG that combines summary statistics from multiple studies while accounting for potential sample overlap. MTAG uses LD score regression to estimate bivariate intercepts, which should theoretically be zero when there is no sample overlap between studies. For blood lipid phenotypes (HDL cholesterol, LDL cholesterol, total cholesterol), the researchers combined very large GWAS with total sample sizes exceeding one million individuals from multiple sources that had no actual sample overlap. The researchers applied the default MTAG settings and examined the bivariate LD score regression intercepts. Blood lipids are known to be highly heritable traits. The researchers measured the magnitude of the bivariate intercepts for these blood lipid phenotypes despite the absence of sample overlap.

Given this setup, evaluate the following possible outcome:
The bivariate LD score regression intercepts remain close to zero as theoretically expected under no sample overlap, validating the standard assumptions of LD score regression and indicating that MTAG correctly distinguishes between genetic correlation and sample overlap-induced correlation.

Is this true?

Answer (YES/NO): NO